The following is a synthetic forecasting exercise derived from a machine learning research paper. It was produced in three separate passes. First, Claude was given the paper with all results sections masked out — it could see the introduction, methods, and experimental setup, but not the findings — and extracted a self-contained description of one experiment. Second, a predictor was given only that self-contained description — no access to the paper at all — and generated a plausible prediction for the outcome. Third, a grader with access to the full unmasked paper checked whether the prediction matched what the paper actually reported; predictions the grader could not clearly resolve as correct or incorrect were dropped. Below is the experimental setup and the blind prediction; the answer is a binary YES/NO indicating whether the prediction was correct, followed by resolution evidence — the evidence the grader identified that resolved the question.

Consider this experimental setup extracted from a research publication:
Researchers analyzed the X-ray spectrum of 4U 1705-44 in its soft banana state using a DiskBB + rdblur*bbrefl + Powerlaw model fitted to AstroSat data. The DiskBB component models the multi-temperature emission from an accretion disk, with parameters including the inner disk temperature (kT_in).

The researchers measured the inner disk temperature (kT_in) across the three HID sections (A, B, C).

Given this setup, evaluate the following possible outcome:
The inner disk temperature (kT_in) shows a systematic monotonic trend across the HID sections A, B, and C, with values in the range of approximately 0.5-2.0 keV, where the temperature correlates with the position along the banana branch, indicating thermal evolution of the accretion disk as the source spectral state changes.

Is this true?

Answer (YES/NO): NO